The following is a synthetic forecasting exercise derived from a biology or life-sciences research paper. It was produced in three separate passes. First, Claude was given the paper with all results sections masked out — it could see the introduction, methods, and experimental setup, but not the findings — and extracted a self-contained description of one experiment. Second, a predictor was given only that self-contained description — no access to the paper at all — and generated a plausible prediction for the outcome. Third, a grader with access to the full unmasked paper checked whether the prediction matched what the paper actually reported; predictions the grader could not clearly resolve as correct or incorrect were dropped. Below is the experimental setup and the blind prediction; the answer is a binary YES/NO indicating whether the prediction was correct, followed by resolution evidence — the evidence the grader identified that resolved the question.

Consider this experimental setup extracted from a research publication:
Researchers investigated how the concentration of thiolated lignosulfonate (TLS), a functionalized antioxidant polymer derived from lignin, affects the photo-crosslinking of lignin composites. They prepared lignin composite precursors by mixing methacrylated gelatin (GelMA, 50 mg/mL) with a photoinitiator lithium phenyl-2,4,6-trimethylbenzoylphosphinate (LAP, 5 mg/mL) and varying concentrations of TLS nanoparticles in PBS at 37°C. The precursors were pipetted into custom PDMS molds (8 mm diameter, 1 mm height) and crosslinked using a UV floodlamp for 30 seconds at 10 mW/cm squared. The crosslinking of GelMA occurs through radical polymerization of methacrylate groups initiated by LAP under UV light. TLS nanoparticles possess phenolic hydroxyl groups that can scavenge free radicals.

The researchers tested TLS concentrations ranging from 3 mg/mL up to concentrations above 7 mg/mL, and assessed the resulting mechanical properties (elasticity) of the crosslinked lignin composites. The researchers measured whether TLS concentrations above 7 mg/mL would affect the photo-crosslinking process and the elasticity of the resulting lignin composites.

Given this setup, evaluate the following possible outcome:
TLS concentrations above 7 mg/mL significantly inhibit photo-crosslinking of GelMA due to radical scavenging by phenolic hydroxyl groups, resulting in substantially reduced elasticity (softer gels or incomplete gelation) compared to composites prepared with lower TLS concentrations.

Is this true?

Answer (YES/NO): YES